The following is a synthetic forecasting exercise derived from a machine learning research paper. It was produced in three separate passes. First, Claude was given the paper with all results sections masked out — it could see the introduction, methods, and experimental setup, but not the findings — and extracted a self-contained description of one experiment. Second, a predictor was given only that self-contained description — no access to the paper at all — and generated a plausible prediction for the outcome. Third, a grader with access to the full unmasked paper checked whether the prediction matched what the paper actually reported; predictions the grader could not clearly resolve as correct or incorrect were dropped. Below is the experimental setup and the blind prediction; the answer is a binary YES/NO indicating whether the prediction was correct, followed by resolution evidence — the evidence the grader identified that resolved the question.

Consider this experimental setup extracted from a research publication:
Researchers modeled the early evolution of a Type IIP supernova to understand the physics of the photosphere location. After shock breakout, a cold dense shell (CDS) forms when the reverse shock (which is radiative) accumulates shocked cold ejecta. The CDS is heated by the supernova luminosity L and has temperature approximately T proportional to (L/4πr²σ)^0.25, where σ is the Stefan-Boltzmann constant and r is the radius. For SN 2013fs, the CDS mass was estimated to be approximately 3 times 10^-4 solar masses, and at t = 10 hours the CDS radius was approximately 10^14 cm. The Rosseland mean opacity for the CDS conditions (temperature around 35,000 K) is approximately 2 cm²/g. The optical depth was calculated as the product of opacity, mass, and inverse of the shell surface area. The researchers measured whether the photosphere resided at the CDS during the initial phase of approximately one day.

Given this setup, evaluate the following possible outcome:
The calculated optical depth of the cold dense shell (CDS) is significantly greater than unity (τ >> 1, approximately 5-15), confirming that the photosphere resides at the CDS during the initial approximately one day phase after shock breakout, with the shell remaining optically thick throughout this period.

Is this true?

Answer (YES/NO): YES